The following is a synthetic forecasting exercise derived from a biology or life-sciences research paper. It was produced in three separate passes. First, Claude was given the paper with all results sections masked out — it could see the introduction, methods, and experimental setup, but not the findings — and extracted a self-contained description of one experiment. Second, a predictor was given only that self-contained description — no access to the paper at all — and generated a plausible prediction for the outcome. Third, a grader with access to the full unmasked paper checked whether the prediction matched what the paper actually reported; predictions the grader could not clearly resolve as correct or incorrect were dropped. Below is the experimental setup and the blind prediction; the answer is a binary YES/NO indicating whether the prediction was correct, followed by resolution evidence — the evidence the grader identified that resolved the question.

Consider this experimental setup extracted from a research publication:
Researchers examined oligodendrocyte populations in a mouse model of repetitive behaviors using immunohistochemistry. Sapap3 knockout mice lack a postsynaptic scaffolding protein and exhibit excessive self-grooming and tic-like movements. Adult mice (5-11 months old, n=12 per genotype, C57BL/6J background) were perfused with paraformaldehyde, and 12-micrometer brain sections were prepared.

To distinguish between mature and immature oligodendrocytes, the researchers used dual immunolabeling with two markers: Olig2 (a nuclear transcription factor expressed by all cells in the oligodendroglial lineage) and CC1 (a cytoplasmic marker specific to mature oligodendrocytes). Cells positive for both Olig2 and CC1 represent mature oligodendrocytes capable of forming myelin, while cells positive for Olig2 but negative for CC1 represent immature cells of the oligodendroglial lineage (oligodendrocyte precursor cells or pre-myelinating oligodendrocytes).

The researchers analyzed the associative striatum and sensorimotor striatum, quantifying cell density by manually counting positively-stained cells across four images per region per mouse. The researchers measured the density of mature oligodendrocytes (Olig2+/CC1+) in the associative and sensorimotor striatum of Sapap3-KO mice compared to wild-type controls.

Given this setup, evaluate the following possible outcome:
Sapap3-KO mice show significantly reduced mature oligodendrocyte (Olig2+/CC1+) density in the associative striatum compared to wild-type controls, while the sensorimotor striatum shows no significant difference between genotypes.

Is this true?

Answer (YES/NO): NO